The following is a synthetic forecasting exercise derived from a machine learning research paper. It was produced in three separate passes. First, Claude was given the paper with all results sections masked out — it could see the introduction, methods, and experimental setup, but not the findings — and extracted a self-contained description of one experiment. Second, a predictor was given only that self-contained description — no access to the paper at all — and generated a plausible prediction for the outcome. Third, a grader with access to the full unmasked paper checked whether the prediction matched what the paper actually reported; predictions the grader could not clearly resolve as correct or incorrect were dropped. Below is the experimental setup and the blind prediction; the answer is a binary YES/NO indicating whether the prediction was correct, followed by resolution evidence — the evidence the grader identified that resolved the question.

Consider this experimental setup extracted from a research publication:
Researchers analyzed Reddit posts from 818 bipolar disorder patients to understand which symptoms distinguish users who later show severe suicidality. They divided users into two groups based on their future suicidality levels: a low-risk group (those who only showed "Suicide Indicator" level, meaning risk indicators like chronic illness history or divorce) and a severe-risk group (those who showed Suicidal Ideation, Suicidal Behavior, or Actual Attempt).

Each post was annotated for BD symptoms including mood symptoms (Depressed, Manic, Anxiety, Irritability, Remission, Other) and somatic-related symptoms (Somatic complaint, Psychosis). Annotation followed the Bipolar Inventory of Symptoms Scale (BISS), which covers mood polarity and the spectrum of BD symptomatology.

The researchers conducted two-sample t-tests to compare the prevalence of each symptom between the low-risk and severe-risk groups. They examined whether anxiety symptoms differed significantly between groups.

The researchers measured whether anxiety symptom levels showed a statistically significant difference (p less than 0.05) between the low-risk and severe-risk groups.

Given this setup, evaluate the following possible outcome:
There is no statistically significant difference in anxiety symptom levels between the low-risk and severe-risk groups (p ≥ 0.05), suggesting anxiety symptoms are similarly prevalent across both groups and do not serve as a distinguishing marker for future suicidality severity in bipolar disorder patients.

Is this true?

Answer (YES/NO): YES